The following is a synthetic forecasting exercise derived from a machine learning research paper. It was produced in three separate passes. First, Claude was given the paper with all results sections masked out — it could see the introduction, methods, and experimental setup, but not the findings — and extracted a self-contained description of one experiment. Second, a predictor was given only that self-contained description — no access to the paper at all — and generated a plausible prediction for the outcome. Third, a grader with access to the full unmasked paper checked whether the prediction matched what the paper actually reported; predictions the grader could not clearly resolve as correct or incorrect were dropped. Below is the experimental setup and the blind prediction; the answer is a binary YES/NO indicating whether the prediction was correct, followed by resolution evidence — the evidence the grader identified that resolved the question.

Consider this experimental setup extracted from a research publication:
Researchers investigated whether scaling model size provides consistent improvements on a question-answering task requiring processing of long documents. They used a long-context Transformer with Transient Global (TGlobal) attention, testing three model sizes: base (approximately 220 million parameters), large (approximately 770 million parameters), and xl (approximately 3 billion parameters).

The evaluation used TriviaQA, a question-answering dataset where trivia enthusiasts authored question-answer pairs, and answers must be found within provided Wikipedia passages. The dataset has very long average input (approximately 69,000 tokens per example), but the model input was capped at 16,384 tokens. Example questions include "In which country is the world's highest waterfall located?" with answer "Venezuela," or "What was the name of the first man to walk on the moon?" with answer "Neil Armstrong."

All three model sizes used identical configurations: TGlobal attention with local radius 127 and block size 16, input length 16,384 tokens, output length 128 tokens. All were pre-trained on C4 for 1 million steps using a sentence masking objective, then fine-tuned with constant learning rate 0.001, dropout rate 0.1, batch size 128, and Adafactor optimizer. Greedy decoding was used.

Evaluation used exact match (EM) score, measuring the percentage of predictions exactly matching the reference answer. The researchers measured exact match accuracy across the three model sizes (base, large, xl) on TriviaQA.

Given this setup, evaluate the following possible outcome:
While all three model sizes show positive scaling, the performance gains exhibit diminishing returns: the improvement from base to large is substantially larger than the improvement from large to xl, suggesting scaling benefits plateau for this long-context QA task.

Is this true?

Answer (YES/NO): NO